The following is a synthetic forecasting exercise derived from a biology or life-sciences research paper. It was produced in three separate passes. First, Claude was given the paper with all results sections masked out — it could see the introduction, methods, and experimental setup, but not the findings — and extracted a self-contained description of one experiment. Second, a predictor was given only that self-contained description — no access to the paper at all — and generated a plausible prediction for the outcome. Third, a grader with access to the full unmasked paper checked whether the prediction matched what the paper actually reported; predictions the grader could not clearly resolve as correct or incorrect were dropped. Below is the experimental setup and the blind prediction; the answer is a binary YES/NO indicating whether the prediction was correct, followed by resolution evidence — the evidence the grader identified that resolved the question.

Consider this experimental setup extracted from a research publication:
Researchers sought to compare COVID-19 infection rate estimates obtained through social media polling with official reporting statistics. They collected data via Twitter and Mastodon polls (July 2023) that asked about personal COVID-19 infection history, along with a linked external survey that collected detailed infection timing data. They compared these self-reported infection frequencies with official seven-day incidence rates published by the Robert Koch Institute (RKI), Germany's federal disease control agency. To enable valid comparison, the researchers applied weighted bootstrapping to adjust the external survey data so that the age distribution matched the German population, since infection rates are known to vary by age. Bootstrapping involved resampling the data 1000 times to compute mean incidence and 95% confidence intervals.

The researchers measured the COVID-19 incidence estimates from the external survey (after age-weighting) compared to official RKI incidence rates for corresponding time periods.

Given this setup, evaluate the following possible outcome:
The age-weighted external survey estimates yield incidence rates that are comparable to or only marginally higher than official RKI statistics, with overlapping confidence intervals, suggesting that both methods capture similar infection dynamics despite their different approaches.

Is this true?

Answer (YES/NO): NO